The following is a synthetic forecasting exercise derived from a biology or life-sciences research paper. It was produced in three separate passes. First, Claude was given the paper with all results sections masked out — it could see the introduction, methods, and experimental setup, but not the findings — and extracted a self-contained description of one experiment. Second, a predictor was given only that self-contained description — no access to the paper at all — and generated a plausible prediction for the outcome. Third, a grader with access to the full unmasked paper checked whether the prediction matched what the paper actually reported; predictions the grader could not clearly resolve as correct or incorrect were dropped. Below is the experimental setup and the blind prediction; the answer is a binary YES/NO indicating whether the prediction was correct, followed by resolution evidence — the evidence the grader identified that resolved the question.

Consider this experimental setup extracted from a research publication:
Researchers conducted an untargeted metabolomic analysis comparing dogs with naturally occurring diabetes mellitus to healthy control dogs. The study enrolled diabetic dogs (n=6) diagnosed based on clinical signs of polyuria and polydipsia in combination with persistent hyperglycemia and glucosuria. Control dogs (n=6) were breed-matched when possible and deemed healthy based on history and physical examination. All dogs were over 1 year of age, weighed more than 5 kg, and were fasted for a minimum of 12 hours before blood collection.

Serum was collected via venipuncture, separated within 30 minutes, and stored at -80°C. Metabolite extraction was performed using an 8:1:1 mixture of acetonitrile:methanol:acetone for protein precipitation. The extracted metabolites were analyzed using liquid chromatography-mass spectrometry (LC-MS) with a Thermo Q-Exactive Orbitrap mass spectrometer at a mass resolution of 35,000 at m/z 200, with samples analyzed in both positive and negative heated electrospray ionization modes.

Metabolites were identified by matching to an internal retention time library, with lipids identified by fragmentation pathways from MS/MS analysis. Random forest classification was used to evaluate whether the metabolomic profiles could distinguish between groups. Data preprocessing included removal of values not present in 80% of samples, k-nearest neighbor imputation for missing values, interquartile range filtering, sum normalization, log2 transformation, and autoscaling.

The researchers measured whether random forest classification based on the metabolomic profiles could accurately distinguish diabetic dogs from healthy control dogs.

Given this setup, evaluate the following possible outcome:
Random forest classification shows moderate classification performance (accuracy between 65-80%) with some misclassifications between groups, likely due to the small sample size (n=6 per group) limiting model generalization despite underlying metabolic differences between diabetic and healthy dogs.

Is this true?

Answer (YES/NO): NO